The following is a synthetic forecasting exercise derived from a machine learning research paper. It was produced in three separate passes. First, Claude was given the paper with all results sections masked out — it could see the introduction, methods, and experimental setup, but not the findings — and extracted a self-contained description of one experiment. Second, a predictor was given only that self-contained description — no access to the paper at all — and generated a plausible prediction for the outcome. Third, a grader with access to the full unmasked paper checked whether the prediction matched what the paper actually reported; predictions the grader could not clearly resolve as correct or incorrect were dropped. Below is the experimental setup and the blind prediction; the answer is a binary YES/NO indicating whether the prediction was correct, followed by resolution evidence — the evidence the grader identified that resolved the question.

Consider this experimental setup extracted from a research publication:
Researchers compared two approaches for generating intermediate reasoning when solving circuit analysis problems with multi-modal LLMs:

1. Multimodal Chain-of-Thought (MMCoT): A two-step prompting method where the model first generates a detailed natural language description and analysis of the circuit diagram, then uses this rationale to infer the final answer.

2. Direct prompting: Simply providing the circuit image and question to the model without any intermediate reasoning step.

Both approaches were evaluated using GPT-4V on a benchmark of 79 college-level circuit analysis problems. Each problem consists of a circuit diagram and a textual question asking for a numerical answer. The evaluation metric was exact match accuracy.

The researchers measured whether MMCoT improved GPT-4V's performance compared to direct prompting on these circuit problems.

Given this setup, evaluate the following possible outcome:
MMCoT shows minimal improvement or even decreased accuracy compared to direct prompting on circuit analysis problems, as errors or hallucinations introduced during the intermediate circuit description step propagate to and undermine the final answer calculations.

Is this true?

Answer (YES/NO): YES